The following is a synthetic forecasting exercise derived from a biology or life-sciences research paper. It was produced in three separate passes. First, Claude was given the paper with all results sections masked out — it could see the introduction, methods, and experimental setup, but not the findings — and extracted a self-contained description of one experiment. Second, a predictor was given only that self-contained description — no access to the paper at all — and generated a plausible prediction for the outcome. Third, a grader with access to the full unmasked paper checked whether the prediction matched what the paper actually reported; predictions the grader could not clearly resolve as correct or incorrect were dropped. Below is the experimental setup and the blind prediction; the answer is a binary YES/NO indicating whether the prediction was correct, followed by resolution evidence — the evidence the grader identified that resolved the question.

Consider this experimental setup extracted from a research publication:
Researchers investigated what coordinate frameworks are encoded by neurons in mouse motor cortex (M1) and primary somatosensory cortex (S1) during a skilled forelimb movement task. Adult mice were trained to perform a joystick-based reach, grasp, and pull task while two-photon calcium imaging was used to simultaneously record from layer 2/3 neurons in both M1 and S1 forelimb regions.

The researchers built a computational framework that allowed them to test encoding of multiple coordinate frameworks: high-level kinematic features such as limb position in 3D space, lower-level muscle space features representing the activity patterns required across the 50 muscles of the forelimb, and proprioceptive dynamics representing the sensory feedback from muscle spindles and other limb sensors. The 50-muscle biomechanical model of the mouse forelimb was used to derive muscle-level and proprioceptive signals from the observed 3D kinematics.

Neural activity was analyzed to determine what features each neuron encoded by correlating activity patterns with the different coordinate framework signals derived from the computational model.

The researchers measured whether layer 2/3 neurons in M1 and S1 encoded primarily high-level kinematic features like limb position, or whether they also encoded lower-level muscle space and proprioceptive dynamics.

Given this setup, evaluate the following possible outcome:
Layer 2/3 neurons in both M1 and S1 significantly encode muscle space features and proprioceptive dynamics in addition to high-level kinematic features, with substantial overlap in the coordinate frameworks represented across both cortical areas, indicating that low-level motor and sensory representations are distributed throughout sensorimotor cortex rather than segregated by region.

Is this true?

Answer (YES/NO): YES